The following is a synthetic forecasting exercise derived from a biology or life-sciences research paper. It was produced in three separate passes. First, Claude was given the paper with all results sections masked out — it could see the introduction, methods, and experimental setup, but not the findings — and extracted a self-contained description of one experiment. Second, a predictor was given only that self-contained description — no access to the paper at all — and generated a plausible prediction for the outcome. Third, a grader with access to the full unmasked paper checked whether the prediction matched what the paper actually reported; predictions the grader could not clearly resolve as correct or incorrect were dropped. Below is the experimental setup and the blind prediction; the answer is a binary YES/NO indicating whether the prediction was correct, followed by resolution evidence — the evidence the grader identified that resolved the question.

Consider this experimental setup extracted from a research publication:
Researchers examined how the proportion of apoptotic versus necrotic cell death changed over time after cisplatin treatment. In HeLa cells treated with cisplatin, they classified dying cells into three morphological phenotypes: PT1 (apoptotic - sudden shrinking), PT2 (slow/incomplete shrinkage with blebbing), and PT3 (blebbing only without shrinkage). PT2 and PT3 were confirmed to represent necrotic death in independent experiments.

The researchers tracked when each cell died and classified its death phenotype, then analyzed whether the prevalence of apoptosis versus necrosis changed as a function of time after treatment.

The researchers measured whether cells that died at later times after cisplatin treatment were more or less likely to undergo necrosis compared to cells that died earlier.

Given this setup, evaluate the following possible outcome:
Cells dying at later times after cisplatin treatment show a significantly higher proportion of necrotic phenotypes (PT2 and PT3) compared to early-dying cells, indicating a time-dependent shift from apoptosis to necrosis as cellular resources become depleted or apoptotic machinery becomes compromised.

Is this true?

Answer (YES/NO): YES